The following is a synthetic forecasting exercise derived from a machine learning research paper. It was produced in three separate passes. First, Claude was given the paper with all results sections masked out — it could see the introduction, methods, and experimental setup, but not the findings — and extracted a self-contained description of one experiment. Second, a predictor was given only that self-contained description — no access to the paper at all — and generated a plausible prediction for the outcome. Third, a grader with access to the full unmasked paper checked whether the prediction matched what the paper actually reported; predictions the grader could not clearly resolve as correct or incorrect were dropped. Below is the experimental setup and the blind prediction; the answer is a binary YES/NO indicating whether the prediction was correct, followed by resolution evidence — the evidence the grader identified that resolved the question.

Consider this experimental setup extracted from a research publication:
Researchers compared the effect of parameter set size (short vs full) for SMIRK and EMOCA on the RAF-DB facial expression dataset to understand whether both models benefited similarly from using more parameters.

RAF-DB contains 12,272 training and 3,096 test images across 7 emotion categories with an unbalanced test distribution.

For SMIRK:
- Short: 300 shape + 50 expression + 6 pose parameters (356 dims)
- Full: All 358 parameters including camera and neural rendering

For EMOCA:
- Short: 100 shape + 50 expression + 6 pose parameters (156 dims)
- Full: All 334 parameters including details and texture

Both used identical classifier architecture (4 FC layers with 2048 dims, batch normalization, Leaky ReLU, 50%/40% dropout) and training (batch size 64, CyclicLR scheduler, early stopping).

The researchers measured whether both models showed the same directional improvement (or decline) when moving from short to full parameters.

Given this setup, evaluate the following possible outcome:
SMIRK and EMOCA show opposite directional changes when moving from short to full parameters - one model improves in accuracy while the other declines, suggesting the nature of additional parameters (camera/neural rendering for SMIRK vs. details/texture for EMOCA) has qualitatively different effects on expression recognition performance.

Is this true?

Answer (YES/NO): NO